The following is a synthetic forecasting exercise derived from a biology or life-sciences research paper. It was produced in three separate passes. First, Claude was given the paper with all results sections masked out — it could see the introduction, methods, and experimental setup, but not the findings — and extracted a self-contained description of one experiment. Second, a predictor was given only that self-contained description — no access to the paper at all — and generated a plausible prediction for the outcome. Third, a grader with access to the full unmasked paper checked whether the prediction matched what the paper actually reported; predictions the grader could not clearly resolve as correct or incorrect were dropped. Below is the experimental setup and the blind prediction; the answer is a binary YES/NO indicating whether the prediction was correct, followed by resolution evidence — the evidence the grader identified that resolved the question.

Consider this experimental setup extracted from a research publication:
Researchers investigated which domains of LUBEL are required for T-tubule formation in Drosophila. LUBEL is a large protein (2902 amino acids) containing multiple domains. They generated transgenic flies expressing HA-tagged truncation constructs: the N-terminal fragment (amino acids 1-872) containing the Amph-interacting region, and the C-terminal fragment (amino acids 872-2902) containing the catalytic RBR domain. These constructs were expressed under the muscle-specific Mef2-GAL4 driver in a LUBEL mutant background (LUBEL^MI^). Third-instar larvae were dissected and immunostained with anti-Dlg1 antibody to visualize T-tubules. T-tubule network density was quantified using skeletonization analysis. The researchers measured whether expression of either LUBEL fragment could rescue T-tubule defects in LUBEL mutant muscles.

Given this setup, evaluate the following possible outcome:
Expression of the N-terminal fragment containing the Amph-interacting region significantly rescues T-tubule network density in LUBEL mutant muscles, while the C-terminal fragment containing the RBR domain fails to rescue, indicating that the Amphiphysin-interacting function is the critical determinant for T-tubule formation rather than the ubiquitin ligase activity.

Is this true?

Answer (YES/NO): NO